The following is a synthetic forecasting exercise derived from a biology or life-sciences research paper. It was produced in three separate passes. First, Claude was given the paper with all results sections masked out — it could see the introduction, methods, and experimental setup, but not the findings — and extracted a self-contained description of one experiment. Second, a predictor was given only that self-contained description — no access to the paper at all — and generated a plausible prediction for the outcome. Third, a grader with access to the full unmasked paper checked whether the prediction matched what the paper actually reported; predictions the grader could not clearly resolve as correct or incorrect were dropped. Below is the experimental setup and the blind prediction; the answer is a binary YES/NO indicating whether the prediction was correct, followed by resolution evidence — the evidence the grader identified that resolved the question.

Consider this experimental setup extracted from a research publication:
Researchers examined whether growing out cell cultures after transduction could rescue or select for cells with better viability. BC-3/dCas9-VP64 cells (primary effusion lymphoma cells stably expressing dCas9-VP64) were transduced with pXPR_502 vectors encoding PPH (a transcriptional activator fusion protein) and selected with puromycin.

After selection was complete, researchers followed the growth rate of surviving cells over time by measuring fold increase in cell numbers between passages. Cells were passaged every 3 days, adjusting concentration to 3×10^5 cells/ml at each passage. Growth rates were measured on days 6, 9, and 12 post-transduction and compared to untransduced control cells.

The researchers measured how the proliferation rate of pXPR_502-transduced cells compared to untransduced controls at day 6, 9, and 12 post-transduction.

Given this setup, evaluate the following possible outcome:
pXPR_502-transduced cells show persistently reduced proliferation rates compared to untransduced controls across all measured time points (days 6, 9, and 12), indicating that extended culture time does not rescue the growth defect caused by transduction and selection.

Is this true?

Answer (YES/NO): NO